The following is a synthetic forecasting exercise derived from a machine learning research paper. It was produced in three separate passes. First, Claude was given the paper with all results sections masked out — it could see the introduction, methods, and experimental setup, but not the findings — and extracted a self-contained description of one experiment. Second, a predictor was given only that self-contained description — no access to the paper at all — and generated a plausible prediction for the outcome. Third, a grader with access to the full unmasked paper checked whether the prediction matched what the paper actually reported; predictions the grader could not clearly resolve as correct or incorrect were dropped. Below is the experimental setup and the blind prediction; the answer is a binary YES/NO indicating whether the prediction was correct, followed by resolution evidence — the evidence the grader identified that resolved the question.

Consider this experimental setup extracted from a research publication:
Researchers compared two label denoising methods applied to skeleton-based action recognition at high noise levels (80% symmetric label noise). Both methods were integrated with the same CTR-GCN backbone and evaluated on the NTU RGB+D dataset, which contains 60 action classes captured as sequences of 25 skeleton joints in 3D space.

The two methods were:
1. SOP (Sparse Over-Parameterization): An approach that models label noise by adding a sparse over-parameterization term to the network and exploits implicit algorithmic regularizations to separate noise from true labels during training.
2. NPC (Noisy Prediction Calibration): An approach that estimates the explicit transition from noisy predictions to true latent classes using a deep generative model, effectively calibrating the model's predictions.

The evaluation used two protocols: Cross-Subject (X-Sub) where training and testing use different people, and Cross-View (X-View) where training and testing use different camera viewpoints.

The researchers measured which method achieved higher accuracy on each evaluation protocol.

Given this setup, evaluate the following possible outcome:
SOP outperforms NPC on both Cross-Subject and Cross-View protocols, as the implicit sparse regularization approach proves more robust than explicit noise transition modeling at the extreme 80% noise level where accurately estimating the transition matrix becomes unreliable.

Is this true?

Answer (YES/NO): NO